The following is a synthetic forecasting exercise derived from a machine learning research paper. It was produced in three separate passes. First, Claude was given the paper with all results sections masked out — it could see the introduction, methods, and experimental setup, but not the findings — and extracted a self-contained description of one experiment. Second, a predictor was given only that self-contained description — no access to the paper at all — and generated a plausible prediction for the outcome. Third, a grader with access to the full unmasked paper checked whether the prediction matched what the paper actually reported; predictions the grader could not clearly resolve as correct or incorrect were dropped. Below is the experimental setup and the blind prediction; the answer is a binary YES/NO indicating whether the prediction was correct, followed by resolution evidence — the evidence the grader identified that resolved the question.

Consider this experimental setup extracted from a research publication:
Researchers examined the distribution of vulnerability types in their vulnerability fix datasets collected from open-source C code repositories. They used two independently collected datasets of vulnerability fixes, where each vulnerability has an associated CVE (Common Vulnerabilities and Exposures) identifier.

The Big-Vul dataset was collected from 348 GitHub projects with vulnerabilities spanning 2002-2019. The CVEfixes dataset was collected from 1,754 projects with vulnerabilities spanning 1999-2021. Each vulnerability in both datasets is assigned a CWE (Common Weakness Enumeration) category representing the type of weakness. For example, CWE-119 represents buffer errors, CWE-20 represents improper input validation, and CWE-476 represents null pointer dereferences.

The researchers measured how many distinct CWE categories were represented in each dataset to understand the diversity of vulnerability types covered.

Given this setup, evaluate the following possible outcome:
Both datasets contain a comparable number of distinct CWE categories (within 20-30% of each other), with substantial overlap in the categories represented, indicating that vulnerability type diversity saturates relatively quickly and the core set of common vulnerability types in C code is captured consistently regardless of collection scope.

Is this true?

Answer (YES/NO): NO